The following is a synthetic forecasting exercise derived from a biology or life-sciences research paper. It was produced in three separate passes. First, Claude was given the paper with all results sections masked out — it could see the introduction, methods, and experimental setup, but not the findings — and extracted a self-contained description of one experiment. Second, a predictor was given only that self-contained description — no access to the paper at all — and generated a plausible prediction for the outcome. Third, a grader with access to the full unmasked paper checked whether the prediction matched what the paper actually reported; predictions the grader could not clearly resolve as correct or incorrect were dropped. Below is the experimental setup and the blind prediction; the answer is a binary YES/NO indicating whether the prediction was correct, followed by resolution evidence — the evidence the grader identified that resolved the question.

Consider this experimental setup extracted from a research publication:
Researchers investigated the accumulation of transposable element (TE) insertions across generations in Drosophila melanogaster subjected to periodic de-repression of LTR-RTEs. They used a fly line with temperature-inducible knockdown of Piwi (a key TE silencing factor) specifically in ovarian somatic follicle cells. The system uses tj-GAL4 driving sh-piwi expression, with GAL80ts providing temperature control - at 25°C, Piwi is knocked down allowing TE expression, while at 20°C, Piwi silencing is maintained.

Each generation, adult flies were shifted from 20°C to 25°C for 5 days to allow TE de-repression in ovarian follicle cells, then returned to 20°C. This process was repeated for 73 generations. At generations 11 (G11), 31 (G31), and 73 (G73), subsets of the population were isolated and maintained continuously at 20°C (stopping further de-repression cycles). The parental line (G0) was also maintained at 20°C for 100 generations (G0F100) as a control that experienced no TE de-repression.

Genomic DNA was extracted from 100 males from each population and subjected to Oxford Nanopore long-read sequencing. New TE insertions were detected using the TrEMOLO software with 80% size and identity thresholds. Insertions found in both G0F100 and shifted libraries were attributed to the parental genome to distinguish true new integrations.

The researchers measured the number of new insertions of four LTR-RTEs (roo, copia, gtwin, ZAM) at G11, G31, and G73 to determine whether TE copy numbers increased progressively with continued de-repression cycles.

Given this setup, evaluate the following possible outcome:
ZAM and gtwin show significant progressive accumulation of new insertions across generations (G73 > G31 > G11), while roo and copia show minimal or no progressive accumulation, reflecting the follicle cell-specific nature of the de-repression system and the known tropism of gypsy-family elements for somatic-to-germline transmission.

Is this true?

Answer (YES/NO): NO